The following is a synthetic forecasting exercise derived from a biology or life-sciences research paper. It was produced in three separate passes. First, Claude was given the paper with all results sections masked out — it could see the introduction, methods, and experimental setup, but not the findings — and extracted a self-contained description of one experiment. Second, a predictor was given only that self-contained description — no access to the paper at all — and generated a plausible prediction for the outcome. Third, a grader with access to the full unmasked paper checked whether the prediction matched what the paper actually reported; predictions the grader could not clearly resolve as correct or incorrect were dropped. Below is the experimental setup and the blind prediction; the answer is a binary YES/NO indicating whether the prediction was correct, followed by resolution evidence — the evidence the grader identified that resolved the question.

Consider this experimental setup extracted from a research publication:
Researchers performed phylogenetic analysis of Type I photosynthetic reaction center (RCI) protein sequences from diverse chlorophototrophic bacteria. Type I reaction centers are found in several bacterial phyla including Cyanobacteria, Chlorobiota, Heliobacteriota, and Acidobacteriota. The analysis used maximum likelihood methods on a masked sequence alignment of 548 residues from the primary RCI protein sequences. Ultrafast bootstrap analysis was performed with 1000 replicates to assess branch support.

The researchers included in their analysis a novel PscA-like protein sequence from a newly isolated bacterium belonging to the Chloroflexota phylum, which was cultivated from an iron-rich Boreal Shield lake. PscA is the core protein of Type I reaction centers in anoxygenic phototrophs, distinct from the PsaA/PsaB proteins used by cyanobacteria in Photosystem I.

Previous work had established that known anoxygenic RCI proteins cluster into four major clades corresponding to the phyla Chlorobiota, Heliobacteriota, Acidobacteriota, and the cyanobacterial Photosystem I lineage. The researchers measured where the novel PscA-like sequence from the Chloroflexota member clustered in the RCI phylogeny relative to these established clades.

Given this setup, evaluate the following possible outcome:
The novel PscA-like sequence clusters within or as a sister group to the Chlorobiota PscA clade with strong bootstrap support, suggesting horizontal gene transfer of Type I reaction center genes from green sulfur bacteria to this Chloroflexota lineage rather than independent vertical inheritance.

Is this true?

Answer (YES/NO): NO